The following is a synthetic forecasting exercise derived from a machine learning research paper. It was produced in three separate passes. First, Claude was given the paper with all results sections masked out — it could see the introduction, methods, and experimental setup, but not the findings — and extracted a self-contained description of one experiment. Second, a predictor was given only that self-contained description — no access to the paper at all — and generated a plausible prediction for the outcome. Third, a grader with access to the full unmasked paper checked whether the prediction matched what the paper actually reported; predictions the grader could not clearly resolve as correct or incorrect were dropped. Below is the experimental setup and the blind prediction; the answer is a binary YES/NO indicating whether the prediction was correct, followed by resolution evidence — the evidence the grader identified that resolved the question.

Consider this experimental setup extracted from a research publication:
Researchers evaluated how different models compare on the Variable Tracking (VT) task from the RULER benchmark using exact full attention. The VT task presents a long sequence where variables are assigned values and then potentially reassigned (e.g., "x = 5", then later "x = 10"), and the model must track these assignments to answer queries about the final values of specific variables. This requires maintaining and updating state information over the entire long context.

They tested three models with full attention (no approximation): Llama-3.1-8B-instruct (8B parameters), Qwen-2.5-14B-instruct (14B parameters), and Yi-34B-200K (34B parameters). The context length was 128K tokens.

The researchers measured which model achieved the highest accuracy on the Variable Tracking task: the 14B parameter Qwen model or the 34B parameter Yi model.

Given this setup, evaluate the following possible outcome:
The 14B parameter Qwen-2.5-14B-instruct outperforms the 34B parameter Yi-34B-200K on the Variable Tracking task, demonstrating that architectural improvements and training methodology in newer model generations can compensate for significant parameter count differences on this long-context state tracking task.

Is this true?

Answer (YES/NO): YES